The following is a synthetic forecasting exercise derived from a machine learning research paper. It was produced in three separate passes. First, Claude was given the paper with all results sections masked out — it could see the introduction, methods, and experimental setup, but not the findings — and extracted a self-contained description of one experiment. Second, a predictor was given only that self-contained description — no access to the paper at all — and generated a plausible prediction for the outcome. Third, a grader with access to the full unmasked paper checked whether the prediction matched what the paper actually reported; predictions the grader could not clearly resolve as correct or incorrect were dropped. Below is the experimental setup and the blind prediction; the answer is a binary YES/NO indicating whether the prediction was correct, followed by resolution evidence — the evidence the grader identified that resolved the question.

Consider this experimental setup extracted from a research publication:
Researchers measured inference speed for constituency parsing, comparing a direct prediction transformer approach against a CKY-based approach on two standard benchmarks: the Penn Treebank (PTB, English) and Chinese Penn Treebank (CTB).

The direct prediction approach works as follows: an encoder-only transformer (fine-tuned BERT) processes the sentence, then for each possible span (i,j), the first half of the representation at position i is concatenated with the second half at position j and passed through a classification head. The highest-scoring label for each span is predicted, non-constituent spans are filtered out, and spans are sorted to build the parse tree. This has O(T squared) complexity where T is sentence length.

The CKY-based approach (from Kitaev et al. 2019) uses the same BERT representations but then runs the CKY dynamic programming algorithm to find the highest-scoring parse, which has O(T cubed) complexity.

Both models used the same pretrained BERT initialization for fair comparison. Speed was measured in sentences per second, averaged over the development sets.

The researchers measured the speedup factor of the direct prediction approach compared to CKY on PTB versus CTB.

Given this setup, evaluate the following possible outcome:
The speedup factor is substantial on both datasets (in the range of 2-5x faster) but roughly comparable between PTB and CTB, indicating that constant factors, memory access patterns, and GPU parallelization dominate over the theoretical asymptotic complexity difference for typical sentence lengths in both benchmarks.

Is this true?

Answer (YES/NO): YES